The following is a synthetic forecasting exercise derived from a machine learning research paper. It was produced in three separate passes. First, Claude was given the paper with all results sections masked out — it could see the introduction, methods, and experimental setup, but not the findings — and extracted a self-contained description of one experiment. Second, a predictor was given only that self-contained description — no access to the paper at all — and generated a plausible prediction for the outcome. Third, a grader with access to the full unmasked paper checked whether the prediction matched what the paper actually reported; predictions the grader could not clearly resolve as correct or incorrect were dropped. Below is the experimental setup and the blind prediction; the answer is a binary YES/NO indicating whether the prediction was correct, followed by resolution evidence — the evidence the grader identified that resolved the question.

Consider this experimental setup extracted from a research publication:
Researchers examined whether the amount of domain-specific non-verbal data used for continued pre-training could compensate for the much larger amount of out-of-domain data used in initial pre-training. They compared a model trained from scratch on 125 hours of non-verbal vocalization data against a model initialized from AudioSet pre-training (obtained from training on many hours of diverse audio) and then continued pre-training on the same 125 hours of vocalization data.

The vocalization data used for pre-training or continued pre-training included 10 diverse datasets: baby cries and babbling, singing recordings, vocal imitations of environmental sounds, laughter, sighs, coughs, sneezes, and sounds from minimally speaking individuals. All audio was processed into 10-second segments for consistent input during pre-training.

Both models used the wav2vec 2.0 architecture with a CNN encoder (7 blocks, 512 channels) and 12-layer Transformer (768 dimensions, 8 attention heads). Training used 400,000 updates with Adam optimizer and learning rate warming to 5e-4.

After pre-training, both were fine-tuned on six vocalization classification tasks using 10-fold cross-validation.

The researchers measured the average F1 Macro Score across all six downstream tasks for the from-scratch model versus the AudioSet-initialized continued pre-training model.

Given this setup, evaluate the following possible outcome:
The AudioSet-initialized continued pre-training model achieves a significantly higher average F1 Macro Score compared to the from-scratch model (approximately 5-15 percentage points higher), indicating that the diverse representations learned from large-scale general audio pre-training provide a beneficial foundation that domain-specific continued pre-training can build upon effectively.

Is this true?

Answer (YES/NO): NO